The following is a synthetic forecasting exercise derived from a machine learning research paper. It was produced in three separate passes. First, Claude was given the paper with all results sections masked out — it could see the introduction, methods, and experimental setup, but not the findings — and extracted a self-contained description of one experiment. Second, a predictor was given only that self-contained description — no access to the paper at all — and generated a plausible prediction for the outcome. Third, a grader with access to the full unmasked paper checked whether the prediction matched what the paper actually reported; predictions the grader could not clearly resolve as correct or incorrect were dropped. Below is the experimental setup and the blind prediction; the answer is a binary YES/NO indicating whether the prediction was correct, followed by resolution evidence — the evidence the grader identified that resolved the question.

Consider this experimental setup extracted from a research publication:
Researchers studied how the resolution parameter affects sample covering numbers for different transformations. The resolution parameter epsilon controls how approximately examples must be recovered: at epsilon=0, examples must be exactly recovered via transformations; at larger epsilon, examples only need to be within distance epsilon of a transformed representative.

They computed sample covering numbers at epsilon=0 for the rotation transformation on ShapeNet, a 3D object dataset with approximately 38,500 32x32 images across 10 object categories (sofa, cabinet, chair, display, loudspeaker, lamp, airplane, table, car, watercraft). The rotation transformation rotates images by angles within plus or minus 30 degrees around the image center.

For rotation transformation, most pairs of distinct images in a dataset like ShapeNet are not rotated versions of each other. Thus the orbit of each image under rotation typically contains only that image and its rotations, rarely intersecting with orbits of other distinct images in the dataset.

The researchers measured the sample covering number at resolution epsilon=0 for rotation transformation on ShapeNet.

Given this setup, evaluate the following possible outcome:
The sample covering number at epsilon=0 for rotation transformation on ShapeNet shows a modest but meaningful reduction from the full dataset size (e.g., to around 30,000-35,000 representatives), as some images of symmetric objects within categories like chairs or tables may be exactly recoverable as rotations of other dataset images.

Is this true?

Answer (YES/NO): NO